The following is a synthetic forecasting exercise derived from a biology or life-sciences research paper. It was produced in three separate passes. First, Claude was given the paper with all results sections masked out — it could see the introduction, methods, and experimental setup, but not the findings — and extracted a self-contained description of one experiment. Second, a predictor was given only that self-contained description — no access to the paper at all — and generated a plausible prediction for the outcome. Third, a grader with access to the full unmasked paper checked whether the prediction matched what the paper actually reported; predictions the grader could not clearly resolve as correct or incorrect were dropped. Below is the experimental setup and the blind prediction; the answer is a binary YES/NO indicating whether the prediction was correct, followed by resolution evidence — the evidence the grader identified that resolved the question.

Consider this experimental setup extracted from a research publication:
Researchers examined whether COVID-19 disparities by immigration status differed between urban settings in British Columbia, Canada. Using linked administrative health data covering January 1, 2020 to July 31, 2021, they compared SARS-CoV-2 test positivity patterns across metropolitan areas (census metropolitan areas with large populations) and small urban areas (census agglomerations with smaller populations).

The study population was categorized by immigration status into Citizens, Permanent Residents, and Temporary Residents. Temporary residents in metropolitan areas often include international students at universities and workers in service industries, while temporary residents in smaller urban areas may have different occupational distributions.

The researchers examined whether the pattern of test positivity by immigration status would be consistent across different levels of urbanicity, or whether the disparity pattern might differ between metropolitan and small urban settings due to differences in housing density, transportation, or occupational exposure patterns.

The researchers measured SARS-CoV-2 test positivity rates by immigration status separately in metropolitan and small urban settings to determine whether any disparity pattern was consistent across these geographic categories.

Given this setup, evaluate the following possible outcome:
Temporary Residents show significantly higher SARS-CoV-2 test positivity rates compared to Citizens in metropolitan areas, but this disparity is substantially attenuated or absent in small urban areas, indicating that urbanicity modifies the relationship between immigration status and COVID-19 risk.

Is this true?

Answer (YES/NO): NO